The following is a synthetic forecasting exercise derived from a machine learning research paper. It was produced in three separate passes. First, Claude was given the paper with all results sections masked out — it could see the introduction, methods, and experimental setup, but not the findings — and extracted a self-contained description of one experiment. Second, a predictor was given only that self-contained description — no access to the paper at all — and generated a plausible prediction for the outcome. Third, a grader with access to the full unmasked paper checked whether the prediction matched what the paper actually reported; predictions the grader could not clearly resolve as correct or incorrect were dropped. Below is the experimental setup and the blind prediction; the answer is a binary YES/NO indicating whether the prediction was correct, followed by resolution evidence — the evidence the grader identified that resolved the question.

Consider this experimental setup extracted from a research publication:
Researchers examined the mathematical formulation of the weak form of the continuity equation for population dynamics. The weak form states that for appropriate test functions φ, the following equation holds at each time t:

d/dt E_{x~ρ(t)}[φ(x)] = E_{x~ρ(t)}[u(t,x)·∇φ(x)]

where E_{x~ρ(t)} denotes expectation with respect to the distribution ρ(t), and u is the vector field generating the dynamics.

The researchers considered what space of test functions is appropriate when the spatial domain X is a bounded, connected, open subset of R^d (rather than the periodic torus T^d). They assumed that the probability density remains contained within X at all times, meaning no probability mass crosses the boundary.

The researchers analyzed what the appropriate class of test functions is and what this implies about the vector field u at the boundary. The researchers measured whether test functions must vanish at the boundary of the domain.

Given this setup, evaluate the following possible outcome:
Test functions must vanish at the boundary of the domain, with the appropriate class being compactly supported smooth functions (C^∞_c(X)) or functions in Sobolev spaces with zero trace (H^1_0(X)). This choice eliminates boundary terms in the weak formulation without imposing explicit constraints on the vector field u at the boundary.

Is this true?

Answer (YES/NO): NO